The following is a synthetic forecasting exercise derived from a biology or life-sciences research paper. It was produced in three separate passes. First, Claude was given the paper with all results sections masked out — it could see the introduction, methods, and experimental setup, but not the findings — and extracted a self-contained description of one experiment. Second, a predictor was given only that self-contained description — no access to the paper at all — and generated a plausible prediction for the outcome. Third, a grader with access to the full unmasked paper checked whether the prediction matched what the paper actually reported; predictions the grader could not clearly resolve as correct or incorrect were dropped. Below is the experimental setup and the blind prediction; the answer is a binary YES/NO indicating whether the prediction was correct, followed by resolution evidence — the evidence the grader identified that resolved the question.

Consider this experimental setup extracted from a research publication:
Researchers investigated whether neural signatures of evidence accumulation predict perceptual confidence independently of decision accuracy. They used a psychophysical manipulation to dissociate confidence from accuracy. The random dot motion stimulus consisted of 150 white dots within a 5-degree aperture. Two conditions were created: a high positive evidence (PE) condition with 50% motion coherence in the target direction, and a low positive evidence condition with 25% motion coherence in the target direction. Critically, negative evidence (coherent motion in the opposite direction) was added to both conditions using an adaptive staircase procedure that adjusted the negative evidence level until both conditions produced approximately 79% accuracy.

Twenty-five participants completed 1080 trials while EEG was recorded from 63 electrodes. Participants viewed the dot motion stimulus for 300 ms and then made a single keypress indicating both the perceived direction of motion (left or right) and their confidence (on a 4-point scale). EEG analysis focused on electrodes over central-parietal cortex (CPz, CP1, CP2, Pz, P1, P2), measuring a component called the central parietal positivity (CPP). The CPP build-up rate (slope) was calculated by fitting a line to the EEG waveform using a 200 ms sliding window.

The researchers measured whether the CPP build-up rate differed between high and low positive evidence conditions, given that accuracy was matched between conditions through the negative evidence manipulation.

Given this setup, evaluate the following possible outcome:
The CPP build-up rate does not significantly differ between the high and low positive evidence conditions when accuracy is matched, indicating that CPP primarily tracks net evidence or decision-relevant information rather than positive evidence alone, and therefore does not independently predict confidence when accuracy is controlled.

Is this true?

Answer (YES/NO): NO